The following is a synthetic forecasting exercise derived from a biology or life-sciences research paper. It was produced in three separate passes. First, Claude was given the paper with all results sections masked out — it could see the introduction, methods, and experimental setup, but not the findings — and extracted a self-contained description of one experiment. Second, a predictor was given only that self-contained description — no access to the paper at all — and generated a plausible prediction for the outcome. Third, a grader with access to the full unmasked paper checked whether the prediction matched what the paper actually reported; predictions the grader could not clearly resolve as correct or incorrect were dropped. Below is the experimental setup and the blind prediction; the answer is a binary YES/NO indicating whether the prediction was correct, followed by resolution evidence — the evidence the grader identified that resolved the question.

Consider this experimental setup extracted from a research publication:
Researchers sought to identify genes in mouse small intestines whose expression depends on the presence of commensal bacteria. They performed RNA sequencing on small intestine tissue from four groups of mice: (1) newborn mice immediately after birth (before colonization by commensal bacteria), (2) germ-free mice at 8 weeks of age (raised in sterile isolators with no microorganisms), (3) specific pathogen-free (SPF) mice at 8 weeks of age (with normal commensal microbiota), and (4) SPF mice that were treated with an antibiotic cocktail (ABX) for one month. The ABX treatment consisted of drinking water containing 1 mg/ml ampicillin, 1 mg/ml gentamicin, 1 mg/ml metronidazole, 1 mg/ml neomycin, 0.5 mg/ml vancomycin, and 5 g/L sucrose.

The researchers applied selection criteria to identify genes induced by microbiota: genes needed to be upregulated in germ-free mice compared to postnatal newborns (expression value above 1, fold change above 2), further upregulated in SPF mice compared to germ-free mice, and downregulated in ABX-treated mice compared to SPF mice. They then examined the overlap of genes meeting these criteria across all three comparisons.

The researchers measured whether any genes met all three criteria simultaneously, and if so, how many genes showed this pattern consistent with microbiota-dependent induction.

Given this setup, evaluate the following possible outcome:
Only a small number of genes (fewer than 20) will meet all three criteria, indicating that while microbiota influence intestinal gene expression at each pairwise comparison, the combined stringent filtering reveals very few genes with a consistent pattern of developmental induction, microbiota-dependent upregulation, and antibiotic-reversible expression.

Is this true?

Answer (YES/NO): YES